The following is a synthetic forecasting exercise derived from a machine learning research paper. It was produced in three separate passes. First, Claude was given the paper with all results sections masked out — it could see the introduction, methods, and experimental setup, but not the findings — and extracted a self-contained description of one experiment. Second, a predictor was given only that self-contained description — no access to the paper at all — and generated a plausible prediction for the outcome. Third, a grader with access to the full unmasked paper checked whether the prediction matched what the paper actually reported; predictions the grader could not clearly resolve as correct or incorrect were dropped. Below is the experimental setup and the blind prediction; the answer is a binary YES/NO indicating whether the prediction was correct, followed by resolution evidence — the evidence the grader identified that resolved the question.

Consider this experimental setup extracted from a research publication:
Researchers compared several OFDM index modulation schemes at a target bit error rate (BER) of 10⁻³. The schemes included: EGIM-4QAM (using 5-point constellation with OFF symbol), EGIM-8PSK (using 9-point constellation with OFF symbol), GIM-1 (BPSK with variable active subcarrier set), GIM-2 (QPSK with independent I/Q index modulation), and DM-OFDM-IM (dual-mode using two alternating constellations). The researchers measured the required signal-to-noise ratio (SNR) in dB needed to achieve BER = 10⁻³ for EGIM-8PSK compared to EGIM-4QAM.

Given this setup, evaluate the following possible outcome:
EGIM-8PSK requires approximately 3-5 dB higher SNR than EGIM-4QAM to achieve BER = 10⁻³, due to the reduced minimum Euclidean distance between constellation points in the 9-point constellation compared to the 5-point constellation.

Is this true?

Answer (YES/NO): NO